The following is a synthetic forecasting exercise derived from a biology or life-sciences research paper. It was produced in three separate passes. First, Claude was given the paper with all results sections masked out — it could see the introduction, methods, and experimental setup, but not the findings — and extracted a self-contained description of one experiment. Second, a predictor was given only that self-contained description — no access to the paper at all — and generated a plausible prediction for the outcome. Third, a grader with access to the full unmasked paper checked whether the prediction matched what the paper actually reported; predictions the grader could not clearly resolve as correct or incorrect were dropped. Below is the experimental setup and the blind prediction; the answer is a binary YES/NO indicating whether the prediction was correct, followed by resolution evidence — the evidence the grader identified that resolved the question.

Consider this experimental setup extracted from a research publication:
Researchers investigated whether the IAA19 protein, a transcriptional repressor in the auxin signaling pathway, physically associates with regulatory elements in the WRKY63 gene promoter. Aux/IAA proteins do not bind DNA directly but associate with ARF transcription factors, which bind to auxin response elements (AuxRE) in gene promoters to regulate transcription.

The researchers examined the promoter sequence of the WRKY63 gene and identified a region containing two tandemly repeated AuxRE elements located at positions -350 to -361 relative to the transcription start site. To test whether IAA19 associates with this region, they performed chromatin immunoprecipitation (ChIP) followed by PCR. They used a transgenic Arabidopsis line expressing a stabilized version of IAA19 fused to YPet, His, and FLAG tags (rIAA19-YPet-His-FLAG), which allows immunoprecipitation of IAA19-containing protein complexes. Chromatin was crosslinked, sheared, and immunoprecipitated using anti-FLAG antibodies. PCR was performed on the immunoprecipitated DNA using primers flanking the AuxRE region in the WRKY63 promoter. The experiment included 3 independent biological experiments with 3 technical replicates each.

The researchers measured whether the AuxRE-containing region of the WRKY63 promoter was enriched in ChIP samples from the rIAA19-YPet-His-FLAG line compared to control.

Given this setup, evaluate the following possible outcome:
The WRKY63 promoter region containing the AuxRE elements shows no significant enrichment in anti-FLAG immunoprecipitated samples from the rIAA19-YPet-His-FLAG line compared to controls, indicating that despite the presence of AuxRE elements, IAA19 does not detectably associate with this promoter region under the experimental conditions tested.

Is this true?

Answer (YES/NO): NO